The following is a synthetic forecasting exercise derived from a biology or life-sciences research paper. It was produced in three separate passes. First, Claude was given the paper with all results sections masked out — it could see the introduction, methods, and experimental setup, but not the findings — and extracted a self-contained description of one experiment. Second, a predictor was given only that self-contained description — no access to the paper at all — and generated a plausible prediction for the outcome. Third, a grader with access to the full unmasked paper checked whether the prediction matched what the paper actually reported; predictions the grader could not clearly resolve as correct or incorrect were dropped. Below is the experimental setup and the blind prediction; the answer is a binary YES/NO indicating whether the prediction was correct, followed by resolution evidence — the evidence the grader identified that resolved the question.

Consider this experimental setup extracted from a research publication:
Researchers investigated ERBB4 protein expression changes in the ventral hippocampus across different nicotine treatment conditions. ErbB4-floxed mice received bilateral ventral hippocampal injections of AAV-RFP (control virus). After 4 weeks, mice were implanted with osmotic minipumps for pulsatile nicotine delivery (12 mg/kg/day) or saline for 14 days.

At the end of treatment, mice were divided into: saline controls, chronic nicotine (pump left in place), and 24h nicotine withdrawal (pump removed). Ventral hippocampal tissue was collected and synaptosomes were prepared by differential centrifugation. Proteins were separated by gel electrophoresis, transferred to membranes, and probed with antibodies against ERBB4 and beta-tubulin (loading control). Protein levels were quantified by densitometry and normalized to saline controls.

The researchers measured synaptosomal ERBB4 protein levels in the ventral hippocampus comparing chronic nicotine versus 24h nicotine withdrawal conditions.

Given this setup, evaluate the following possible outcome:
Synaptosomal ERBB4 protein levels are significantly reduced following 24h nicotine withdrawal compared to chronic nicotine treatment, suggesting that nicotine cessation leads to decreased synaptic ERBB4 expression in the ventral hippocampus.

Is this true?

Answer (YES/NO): NO